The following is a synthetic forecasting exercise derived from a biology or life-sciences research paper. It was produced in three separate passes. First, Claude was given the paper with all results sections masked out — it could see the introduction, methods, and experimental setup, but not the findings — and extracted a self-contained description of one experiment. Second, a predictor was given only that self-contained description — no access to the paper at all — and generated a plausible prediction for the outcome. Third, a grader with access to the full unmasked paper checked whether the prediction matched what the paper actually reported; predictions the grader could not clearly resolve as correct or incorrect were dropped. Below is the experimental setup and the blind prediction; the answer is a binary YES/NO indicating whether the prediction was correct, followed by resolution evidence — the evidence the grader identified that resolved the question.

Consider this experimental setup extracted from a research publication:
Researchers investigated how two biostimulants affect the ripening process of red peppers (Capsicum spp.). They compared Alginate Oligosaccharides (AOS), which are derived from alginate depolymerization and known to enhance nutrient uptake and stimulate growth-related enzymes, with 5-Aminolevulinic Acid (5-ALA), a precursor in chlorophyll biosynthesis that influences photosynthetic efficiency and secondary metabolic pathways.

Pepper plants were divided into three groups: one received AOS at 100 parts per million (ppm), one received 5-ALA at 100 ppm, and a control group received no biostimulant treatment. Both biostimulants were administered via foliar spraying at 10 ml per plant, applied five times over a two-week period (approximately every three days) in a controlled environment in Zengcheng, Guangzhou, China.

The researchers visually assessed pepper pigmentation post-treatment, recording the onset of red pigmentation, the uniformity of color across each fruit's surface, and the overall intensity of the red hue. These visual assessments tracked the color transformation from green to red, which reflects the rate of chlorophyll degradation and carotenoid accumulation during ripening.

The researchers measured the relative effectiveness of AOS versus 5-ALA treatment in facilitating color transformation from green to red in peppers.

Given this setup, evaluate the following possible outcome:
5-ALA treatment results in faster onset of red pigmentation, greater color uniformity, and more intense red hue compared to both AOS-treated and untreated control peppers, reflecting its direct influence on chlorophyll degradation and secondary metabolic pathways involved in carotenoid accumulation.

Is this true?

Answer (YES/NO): NO